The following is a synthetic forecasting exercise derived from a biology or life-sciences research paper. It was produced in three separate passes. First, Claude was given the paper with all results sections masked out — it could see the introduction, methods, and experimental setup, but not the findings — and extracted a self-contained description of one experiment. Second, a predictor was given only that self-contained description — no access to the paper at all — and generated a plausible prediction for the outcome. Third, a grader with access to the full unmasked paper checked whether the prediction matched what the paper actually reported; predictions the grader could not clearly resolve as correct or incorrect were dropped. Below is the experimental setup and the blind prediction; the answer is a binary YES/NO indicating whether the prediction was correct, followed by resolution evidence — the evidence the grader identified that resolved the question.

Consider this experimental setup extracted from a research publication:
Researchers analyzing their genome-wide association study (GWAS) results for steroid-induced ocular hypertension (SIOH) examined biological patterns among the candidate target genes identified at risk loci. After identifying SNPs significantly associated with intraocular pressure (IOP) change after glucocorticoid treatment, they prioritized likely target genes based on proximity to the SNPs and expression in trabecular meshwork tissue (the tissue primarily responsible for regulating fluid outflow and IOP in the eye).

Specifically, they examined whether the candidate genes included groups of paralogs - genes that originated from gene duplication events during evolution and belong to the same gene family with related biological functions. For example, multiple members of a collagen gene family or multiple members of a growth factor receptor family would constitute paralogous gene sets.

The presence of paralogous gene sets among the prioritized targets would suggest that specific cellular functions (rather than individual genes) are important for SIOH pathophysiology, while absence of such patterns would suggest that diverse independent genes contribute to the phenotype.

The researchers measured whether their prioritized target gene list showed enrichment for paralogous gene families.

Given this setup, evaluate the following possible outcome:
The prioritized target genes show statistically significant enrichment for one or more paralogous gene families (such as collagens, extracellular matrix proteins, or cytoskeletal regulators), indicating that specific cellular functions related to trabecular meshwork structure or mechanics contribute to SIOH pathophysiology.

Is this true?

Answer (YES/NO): NO